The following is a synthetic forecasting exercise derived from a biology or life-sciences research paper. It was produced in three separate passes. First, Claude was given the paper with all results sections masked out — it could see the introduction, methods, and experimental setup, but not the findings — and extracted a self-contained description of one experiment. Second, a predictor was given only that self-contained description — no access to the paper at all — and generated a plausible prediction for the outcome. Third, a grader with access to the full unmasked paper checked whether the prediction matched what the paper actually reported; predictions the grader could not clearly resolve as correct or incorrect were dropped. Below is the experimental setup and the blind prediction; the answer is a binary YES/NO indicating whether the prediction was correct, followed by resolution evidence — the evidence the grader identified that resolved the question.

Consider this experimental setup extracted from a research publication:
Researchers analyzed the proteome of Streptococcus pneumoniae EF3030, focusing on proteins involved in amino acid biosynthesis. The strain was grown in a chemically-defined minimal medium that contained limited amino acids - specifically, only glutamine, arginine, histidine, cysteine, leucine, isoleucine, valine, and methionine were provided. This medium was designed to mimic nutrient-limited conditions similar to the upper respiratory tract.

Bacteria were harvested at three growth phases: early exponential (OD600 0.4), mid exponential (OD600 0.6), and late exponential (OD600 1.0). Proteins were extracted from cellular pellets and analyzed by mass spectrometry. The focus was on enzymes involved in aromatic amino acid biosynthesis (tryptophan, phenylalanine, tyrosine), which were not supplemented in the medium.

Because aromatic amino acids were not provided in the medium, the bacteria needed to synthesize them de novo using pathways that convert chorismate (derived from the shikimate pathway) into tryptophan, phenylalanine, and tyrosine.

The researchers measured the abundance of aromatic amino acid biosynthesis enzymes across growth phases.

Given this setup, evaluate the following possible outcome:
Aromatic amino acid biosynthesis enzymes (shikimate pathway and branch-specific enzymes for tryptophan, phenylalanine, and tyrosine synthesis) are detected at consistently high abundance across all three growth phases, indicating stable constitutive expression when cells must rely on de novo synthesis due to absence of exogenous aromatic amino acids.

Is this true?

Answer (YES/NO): NO